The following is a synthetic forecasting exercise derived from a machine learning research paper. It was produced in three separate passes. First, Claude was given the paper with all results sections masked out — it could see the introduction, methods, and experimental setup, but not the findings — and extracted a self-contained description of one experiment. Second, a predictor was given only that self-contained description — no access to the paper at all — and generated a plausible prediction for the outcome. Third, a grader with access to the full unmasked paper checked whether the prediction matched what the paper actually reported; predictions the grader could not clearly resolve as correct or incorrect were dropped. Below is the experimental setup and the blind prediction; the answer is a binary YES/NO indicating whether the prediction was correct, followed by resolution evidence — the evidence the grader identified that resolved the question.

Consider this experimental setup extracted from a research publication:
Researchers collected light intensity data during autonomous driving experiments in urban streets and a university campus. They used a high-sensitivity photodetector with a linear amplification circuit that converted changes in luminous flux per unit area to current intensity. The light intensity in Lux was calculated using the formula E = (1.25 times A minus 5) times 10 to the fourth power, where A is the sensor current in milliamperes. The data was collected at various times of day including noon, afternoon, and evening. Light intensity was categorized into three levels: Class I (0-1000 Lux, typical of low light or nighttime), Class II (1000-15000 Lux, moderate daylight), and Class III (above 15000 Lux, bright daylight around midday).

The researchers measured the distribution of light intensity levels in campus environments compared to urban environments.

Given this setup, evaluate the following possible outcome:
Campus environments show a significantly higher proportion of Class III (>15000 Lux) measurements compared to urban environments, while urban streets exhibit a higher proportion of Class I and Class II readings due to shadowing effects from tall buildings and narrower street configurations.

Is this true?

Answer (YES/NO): NO